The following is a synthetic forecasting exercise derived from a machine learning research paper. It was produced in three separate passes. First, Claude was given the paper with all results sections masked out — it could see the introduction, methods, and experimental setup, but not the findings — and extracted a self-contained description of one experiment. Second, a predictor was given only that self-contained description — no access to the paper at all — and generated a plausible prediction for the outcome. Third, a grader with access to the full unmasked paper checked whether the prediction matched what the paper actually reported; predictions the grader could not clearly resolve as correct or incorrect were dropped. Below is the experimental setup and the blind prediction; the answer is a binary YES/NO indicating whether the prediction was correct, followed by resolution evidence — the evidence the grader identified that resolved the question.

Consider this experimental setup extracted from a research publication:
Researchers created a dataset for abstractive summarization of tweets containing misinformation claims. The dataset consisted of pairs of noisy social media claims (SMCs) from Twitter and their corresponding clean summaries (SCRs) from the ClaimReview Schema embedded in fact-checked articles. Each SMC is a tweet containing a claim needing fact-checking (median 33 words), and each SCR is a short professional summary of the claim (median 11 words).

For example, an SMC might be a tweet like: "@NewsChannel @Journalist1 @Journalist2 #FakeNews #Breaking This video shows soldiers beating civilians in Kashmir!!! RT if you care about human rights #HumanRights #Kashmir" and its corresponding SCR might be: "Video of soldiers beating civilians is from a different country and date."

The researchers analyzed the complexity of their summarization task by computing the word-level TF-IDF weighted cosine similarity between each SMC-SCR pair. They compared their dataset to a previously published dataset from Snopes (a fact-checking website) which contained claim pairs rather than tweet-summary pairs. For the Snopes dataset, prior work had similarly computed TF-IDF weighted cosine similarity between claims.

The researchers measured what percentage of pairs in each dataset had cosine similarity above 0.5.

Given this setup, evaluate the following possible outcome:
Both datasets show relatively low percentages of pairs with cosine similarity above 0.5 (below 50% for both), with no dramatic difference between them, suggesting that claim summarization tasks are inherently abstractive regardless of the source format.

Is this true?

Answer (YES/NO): NO